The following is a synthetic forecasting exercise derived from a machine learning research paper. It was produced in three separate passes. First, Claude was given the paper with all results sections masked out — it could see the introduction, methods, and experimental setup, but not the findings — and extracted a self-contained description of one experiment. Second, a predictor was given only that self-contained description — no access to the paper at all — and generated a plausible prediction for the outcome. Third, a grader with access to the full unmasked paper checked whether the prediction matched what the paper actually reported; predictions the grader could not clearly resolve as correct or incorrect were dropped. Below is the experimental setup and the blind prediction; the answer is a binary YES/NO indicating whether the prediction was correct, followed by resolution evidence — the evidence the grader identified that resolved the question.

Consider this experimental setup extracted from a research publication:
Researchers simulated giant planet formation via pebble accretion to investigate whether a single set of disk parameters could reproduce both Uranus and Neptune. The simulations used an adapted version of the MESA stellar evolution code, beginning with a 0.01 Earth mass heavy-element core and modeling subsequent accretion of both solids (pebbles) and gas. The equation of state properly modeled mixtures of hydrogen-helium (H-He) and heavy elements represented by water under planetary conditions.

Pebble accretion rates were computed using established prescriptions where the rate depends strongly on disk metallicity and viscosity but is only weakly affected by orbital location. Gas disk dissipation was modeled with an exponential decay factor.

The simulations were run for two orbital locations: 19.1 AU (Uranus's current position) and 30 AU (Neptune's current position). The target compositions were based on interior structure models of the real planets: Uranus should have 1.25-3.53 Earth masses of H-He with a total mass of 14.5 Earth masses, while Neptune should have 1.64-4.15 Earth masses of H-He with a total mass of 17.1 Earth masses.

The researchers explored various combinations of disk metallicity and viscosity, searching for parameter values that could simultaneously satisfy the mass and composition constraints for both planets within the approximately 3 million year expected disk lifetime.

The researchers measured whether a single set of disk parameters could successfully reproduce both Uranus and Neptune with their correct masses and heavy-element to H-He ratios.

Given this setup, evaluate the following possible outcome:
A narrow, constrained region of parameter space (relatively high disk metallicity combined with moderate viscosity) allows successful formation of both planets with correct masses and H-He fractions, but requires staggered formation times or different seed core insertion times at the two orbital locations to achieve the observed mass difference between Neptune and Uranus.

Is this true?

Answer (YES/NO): NO